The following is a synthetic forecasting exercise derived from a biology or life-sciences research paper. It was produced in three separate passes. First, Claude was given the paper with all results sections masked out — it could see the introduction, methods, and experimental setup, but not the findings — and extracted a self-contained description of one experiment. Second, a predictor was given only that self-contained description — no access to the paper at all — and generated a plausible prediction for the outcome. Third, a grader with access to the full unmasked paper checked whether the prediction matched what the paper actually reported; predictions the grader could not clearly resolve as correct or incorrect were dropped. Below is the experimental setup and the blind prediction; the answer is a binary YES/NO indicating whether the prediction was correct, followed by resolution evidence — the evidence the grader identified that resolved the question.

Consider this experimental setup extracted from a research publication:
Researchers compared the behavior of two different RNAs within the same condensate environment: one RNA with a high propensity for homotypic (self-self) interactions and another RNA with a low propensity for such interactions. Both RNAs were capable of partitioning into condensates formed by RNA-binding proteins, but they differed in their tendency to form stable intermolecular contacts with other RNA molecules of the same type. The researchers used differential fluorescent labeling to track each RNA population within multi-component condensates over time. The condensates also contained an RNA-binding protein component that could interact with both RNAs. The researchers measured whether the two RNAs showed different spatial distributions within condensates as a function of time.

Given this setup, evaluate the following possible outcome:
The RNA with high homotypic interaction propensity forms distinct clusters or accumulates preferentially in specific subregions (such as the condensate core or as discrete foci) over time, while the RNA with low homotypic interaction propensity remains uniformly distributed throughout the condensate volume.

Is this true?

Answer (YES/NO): YES